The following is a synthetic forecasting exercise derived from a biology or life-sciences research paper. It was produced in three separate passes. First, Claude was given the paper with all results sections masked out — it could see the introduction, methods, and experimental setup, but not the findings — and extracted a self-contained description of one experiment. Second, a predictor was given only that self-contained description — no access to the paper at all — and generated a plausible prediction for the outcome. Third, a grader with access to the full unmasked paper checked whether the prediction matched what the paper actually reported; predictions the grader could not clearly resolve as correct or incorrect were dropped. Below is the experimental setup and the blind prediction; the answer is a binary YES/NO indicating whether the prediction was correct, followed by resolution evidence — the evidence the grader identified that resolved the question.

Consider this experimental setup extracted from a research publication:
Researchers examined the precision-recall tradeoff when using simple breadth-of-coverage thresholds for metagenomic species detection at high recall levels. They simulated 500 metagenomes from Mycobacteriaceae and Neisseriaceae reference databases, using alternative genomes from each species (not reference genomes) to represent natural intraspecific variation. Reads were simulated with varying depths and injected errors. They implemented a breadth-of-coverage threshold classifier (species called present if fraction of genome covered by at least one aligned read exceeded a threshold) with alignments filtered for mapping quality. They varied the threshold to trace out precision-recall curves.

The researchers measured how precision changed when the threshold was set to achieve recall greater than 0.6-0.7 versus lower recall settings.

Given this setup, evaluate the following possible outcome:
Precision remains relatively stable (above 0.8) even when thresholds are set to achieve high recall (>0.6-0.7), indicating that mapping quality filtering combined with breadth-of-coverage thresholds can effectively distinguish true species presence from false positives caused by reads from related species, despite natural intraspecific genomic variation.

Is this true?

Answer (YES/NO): NO